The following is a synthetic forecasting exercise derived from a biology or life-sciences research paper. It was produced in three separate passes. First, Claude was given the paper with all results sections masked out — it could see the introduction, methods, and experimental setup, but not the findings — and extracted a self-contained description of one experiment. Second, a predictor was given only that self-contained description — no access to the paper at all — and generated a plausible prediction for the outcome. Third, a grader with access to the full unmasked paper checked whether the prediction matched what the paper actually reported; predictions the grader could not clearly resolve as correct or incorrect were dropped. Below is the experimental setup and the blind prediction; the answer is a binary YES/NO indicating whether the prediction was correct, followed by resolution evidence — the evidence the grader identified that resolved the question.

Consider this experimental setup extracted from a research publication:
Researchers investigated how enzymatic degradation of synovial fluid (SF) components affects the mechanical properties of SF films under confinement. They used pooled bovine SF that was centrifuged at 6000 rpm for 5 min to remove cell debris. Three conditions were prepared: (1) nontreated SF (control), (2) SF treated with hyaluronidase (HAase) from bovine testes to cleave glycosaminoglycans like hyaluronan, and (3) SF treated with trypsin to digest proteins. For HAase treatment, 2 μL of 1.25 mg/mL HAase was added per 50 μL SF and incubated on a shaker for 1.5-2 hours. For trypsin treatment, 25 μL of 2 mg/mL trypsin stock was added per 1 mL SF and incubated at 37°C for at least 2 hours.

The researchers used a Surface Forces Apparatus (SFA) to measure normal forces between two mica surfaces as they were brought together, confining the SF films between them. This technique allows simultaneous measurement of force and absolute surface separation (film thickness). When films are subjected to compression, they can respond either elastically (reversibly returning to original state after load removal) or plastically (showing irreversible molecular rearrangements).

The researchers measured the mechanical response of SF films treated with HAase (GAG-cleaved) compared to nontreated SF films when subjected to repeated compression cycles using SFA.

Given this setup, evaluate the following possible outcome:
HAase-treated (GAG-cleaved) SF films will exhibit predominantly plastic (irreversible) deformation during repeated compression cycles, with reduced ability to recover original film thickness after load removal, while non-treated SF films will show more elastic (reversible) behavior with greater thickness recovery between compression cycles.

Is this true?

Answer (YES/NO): YES